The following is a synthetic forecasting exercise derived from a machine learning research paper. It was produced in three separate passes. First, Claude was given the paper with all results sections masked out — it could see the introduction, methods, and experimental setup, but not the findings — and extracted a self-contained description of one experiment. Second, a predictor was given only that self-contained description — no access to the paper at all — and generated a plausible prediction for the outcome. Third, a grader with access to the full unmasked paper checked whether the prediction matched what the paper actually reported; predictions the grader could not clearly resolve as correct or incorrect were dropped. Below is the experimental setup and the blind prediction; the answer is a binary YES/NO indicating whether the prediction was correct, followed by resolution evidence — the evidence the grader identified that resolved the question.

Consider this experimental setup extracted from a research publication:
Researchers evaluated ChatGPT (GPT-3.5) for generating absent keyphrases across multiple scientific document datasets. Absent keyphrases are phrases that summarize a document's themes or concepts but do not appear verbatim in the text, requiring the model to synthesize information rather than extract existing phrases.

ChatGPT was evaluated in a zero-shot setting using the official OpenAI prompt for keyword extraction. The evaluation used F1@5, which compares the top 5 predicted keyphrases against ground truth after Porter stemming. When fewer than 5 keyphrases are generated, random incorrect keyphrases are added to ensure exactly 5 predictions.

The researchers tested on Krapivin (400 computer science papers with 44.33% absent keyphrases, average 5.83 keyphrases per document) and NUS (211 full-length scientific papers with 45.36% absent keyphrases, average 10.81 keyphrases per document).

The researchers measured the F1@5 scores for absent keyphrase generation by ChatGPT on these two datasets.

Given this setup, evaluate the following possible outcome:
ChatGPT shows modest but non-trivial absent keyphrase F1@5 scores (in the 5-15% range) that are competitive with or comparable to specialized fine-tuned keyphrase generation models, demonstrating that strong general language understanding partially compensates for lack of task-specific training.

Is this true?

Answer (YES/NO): NO